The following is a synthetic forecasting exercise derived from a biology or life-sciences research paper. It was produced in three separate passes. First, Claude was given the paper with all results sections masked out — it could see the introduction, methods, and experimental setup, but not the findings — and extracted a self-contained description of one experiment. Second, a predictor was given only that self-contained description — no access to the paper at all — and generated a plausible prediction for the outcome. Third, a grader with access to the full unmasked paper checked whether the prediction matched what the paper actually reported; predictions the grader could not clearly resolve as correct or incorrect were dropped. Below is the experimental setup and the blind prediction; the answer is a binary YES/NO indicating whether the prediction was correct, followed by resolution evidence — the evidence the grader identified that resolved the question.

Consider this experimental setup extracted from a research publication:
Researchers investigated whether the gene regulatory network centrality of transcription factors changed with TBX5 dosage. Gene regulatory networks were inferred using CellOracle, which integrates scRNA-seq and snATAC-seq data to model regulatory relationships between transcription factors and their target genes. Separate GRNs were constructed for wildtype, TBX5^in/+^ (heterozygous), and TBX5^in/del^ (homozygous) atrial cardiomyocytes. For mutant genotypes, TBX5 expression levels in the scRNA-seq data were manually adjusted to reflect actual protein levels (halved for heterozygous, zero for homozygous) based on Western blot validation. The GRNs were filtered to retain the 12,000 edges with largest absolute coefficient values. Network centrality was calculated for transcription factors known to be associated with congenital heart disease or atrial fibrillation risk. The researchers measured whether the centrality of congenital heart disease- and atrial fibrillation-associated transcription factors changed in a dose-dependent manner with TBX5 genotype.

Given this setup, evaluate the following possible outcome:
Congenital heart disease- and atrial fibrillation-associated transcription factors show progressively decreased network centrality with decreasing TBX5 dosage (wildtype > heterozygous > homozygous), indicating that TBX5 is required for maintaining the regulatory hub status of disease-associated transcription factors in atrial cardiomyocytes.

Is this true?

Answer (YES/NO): YES